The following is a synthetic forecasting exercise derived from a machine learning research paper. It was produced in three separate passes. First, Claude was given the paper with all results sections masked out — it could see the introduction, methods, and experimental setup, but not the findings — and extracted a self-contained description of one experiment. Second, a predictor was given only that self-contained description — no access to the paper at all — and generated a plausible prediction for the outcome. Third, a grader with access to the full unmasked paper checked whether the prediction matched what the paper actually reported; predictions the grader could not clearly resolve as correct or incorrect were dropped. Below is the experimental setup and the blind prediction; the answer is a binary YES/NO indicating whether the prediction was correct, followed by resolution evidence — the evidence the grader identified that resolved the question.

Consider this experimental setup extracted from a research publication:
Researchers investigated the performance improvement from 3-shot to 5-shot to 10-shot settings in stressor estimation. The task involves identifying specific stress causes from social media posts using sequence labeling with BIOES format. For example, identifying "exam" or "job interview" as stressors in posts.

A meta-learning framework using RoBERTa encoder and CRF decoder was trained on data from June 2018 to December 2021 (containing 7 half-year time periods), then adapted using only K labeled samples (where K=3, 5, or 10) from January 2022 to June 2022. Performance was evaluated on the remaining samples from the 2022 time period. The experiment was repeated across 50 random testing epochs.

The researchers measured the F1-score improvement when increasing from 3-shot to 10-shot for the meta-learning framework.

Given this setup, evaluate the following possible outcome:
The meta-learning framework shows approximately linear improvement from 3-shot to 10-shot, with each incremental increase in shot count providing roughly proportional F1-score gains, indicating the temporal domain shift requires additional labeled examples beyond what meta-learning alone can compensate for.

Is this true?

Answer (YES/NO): NO